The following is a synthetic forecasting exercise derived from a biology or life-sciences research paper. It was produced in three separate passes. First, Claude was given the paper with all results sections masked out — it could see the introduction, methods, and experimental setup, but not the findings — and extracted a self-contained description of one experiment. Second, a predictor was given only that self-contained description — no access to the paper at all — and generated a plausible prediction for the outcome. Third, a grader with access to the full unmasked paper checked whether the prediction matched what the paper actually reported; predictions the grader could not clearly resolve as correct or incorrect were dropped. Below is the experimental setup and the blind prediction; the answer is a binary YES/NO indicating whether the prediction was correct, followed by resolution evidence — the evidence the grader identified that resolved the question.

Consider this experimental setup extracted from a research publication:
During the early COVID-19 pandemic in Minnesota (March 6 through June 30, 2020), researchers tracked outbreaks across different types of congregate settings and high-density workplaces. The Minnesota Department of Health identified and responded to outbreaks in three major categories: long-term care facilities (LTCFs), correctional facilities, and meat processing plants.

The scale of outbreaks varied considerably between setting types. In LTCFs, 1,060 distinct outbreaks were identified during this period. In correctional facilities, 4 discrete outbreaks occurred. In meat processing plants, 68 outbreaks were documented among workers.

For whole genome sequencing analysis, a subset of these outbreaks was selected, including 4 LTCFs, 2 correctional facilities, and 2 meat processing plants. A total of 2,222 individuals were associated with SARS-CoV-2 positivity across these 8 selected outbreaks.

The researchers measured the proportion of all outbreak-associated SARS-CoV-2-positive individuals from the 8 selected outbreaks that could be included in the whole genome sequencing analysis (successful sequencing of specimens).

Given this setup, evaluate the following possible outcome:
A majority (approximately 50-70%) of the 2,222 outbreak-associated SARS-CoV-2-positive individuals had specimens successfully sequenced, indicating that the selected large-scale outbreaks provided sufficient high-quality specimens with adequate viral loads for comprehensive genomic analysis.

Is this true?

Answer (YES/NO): NO